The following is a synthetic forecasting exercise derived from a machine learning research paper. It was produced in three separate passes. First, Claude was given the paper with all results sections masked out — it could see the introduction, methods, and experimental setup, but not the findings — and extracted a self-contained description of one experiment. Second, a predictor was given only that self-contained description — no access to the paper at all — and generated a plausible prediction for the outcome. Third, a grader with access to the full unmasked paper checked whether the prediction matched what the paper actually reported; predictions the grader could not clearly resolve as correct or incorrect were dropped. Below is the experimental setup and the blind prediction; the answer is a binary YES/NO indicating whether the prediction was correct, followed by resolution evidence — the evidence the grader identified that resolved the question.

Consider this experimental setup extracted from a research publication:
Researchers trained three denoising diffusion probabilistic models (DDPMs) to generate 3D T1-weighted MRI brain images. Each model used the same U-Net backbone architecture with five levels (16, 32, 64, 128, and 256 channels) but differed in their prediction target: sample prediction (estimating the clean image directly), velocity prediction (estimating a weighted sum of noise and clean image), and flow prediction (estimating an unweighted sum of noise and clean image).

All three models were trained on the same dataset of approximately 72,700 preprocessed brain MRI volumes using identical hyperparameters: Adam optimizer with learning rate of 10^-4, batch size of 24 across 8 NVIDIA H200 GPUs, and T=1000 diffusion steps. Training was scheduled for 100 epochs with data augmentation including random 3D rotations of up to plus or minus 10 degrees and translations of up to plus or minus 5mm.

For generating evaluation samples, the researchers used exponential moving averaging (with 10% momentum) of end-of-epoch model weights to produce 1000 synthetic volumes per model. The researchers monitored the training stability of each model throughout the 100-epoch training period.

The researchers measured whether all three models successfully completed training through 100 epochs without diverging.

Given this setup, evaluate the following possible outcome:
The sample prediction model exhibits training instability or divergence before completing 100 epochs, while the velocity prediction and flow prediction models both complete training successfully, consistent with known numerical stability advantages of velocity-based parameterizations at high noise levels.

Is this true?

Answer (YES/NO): YES